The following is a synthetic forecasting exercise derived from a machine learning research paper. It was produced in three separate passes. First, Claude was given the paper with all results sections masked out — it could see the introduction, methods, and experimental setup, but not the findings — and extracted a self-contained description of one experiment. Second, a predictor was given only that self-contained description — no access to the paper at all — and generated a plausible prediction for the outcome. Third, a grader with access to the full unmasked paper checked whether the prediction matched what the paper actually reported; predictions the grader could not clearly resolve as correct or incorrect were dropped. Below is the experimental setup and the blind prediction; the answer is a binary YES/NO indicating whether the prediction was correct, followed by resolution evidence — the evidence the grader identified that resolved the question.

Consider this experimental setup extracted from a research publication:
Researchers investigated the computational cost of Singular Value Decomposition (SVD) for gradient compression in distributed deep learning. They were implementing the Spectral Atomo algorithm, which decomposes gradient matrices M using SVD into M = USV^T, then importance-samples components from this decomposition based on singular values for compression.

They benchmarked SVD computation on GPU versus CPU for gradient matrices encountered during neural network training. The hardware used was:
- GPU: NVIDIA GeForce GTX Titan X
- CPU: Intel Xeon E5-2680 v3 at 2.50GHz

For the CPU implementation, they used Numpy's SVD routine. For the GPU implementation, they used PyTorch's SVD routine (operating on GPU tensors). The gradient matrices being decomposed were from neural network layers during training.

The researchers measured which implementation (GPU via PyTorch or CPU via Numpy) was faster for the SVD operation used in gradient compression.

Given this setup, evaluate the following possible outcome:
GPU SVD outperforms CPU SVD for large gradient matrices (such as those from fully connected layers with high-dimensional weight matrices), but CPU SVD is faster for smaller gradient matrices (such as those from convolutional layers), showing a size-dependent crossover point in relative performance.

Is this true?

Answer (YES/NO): NO